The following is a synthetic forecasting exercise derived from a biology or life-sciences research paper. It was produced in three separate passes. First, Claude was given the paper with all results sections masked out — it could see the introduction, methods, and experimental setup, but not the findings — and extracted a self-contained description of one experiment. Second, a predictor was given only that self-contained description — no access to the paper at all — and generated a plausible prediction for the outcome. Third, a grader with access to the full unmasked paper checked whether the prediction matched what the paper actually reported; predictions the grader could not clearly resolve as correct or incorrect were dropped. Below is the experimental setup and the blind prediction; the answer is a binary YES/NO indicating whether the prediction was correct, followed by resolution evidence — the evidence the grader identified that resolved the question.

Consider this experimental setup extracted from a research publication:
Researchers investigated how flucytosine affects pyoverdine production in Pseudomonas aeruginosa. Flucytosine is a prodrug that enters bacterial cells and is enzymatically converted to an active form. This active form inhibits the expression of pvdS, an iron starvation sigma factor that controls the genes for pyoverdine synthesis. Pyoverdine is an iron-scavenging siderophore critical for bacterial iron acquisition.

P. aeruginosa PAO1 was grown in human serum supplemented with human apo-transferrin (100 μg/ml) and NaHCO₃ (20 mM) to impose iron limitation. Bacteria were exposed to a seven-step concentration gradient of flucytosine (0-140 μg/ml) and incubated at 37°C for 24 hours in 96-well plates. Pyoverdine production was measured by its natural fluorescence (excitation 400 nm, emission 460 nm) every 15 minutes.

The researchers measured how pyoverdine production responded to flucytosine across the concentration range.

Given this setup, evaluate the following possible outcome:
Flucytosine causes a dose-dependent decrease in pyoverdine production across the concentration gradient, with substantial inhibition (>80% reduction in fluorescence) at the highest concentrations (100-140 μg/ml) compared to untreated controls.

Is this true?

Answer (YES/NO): NO